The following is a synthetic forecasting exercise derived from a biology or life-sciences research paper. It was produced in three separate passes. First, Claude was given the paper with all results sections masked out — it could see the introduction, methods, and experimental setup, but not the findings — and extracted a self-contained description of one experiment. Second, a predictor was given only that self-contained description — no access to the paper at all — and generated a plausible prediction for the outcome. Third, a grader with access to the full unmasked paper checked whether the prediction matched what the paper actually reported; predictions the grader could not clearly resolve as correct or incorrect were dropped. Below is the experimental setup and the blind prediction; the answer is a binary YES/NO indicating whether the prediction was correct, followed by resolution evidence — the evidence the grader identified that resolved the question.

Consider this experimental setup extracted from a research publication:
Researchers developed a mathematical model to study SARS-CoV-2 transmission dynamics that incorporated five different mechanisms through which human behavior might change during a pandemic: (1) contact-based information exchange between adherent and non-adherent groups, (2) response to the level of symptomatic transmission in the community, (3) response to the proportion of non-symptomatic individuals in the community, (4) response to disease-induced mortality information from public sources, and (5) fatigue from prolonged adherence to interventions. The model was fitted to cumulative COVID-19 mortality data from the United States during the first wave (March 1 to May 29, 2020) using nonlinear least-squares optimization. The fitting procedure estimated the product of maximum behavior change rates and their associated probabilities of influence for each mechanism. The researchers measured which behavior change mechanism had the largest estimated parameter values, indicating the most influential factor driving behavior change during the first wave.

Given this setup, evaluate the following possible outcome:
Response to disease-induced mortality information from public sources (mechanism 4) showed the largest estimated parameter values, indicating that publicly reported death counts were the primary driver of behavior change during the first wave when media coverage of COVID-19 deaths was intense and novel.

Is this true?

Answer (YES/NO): YES